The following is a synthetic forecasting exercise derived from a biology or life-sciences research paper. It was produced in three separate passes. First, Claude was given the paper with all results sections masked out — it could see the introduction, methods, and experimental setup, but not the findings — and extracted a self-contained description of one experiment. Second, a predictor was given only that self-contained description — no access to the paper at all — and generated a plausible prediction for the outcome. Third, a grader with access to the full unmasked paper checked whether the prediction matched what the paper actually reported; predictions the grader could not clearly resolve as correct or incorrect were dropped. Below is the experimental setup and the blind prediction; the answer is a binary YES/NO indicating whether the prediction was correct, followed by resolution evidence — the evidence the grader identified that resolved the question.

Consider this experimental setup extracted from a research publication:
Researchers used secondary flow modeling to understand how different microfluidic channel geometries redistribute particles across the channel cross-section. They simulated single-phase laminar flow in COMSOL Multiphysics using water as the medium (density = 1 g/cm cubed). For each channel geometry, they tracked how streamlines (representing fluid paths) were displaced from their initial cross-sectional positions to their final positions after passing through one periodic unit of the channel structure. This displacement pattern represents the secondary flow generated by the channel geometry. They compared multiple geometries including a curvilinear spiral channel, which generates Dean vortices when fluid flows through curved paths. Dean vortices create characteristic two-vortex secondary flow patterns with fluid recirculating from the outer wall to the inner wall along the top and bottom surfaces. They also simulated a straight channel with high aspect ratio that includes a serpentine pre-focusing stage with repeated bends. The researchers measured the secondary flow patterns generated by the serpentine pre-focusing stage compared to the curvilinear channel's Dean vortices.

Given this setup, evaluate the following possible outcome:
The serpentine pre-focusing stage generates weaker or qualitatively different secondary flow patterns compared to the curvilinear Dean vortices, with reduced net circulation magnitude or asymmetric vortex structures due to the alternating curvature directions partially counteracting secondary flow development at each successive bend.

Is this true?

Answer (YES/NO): NO